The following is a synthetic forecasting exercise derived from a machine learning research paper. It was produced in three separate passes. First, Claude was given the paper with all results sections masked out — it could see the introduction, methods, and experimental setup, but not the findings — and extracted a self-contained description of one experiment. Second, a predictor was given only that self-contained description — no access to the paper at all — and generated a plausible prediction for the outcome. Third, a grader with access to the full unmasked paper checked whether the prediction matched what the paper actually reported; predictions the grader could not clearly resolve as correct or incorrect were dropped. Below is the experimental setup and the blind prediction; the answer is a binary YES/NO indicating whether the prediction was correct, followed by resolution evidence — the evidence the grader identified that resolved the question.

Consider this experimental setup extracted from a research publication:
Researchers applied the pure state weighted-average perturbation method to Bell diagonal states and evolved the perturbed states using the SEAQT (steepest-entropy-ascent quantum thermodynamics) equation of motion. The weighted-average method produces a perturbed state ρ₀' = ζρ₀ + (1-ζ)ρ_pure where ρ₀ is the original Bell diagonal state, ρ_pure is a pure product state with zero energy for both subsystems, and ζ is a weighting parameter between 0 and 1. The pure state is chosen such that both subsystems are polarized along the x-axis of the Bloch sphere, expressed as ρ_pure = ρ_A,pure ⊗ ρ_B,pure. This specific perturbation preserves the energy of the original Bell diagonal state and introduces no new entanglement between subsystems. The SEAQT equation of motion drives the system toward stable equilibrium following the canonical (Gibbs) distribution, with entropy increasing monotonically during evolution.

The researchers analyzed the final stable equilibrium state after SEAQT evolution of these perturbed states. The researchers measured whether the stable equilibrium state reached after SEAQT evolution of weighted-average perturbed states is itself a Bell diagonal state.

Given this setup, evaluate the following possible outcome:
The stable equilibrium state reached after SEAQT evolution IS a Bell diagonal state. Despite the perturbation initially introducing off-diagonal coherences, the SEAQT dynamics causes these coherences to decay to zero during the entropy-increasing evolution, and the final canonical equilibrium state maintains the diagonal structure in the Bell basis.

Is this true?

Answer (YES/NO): YES